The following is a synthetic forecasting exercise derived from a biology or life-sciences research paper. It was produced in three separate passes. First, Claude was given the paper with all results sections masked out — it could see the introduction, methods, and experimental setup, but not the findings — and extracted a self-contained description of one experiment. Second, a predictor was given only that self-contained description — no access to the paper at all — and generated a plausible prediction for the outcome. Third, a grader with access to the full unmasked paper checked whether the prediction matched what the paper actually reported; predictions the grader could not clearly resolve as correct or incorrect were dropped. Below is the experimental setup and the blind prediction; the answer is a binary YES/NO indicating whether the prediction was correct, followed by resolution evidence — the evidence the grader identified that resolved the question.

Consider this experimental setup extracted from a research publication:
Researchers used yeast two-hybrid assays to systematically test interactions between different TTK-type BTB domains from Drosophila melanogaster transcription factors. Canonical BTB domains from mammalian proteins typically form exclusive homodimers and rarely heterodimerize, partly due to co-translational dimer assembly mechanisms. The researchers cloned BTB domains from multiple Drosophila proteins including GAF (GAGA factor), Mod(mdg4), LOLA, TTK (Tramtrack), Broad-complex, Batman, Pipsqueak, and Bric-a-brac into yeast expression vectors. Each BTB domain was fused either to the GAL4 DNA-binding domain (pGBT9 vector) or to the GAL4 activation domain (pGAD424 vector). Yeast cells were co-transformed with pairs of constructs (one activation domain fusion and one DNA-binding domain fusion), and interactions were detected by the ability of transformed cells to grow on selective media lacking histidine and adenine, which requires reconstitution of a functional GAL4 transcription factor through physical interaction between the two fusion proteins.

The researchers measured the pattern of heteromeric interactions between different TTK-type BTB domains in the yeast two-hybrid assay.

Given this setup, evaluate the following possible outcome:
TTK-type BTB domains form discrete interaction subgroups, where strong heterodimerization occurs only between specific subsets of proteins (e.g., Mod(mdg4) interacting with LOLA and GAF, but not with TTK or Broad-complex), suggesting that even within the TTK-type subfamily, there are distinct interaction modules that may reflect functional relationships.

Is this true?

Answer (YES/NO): NO